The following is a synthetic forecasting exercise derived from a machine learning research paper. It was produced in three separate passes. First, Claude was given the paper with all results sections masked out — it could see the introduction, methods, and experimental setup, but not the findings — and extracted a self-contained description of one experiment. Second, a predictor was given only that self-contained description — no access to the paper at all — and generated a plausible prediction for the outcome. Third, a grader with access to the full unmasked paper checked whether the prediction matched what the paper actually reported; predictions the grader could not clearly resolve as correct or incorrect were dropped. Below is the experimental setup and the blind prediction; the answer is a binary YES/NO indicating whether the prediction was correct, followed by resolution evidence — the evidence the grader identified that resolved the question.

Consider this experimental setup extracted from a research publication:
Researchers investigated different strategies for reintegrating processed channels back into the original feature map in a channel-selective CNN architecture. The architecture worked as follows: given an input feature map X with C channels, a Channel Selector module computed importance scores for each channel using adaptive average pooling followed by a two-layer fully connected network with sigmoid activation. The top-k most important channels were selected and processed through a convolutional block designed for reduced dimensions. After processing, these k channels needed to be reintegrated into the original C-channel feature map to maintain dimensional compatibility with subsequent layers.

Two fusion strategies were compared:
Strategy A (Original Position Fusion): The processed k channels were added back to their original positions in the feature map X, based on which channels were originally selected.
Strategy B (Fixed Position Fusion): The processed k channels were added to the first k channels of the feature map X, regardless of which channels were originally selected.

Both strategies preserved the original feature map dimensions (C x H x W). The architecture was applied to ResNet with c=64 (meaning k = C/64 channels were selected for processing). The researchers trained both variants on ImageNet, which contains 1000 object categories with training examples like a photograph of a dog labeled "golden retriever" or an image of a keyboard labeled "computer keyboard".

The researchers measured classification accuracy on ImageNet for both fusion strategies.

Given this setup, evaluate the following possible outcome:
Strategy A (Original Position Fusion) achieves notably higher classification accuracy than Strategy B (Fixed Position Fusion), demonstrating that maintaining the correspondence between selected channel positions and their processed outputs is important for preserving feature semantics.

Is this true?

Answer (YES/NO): NO